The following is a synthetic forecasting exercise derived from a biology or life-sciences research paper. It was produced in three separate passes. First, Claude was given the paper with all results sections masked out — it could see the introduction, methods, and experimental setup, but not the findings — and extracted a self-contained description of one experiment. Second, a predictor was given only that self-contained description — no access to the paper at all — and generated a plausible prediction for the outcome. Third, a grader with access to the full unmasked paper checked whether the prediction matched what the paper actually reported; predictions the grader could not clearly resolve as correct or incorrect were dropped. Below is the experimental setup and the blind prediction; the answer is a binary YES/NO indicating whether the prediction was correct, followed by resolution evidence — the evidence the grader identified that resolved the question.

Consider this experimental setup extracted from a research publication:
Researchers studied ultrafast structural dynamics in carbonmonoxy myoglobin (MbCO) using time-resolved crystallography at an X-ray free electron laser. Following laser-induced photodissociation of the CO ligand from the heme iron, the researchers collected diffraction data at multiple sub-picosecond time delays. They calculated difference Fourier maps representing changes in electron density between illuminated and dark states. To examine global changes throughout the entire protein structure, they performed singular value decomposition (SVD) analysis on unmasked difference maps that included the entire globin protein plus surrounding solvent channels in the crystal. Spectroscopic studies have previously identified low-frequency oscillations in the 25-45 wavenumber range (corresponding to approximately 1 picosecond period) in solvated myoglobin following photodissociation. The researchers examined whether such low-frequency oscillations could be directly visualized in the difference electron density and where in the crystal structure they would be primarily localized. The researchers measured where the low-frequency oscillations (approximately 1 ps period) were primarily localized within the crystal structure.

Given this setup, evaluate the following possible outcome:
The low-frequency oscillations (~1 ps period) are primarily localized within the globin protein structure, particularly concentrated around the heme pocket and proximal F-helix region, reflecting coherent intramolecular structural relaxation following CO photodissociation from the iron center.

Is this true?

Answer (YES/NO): NO